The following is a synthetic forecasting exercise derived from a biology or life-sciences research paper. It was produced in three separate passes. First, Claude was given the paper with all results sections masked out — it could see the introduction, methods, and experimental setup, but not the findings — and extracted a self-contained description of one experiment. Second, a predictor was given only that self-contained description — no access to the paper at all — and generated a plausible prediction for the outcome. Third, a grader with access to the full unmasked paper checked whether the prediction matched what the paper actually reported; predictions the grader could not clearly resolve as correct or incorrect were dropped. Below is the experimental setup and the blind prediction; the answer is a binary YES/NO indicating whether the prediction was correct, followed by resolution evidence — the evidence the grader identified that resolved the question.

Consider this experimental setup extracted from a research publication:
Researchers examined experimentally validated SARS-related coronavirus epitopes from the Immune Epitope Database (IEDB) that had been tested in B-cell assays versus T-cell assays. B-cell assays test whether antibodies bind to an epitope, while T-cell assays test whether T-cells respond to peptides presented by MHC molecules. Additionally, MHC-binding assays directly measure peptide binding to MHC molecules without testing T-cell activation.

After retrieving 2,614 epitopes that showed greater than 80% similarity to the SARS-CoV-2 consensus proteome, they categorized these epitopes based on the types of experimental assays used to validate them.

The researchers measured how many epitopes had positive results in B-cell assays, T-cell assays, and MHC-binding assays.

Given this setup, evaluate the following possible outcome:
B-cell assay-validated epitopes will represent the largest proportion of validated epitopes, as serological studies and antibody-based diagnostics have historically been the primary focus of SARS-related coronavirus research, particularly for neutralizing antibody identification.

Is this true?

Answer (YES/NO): NO